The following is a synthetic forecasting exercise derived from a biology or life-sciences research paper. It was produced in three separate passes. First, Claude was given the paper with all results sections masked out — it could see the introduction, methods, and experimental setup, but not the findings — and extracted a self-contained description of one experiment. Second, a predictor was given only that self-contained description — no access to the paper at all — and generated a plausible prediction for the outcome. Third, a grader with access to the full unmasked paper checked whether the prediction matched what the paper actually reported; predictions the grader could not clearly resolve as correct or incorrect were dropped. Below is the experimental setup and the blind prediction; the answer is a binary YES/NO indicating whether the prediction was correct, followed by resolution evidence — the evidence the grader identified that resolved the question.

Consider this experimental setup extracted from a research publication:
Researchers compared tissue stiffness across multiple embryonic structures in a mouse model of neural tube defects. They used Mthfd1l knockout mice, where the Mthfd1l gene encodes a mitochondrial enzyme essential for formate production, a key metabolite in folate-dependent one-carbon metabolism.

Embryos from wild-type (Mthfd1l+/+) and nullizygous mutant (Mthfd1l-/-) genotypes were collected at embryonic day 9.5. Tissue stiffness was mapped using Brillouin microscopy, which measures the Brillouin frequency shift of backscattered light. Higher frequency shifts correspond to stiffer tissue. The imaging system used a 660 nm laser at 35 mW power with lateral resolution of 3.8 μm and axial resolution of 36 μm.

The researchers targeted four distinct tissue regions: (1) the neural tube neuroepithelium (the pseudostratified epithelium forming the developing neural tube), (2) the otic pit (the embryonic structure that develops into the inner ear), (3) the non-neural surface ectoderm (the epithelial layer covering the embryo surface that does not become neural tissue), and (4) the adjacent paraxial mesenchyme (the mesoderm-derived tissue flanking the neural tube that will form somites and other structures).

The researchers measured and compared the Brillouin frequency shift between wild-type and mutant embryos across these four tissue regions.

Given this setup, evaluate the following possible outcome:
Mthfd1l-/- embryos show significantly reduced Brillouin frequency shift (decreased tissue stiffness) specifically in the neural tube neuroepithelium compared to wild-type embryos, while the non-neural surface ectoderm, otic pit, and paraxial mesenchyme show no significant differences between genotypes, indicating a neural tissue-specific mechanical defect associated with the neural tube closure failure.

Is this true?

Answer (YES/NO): NO